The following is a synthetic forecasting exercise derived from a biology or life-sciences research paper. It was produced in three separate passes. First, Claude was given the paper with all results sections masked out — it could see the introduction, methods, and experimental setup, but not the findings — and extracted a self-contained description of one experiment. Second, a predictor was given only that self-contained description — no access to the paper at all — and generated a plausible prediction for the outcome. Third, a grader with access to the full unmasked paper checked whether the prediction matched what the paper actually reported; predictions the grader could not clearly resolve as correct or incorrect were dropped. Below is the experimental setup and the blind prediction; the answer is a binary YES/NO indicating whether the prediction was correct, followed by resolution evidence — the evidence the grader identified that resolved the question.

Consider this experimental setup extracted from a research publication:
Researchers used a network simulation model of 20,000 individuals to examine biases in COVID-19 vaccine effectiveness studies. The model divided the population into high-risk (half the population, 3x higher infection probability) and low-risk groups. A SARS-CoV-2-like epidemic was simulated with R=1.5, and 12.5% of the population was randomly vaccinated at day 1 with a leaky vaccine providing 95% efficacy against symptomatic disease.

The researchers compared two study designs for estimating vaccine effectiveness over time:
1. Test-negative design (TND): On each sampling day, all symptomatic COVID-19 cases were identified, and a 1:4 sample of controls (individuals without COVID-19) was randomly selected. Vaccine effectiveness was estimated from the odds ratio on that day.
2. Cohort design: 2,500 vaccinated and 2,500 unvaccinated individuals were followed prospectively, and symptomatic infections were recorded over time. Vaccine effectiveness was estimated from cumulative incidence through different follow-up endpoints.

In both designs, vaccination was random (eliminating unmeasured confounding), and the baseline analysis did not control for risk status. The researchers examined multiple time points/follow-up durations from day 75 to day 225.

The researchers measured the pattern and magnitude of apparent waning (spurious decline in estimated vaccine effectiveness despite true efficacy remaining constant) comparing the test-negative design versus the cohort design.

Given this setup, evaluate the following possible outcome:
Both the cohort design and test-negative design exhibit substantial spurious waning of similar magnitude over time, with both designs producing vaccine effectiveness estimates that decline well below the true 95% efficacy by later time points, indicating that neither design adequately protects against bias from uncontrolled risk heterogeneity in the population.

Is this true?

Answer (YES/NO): NO